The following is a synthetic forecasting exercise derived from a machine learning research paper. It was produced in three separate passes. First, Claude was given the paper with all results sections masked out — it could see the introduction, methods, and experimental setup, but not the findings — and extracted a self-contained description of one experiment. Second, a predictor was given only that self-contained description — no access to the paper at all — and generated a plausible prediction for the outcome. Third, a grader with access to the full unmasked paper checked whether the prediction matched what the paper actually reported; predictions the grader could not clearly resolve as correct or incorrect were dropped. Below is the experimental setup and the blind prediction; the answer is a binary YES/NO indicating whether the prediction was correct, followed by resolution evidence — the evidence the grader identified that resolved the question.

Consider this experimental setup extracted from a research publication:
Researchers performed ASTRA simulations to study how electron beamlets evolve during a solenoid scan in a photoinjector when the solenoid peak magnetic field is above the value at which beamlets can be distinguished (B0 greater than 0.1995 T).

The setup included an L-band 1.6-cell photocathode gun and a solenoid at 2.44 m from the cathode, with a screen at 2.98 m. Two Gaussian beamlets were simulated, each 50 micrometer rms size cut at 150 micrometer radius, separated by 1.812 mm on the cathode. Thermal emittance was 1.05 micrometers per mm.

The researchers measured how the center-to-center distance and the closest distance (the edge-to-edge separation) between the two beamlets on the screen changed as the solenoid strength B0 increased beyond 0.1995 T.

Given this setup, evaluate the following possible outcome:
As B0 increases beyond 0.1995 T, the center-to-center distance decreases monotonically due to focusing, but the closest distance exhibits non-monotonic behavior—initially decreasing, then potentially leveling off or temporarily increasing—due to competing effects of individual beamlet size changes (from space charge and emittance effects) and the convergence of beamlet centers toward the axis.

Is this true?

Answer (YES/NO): NO